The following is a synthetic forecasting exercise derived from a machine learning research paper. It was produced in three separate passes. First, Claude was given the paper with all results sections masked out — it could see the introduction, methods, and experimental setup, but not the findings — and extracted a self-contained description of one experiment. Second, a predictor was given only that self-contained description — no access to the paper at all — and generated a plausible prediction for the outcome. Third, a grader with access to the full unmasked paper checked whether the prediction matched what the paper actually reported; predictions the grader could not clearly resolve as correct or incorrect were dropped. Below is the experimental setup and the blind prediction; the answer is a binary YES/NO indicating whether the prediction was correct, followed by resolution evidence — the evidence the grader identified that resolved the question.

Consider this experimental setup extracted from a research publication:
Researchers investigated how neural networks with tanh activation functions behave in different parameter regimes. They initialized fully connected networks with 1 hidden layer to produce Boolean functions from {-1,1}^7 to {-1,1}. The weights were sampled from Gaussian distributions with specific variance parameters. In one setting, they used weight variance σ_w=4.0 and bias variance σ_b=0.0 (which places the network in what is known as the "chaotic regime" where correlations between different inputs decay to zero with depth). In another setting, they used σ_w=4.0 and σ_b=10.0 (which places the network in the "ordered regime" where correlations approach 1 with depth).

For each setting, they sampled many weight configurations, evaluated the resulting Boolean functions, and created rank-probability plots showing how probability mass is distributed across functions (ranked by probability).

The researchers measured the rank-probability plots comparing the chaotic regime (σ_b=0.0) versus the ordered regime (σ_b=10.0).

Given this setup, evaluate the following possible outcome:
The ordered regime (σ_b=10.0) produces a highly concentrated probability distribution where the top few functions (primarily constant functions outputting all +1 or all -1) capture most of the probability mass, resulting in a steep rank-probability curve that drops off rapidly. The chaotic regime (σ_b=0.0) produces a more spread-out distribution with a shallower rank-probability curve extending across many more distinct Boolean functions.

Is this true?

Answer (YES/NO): YES